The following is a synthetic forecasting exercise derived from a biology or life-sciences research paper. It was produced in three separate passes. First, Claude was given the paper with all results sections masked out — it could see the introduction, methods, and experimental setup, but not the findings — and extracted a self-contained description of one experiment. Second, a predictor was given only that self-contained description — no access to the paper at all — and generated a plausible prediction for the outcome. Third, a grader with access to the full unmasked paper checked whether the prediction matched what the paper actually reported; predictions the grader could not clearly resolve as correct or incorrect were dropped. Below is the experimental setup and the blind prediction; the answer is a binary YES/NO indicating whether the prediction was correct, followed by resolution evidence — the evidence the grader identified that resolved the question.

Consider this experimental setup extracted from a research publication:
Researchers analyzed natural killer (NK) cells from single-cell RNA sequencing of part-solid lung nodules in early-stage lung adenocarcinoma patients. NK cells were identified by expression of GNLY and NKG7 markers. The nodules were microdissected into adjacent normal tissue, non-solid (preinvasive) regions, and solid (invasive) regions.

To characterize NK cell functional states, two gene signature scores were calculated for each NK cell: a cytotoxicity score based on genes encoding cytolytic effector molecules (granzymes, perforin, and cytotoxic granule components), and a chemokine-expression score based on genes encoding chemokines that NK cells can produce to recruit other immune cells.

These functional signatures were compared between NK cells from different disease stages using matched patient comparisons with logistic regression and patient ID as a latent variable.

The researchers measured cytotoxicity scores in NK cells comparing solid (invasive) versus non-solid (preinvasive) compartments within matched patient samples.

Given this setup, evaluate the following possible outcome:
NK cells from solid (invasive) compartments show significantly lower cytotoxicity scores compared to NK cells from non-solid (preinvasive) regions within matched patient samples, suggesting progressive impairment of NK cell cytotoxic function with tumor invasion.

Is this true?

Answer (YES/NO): YES